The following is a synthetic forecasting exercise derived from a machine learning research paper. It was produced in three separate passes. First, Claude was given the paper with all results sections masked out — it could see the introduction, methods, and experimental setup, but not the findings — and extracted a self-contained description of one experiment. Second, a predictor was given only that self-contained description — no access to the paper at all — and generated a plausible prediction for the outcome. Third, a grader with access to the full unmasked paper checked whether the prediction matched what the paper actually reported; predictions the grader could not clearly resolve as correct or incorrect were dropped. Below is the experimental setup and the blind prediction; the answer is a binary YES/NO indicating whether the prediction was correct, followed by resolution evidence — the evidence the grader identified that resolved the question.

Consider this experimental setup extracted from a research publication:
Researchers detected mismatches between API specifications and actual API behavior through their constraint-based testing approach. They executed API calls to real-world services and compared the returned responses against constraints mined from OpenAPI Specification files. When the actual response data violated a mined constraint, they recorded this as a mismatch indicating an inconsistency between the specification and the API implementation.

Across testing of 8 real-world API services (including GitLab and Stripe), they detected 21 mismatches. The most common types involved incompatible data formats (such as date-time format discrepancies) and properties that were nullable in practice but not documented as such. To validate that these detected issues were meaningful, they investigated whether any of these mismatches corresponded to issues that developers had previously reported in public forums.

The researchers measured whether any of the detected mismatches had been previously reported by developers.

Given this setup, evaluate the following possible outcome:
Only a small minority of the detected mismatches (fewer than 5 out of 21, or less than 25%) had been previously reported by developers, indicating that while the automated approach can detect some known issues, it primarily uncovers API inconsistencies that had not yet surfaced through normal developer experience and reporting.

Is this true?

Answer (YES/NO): YES